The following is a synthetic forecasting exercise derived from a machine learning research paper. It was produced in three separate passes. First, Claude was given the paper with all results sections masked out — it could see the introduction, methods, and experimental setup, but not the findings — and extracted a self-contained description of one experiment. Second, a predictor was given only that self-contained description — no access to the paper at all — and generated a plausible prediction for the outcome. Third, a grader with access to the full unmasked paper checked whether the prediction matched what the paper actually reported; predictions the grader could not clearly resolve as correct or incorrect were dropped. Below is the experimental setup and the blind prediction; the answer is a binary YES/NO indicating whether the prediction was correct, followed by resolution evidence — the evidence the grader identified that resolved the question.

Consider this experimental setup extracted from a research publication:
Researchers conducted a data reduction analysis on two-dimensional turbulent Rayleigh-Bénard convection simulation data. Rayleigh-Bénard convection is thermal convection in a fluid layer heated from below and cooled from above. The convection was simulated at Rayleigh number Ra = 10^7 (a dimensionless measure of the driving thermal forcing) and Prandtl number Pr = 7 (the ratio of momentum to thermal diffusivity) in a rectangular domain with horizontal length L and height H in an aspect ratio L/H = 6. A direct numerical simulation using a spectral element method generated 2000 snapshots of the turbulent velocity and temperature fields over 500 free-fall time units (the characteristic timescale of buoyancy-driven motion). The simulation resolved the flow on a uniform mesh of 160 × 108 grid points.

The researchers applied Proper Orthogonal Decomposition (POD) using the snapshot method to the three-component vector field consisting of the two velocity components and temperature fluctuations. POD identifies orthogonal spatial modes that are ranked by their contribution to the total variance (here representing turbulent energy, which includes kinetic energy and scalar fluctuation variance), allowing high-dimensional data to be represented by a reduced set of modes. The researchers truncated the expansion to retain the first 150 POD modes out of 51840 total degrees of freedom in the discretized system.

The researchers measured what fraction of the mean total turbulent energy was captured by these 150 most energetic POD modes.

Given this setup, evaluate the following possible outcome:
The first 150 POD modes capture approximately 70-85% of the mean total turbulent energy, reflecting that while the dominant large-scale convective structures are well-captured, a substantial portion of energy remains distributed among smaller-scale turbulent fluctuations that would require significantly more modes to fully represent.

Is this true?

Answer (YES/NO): YES